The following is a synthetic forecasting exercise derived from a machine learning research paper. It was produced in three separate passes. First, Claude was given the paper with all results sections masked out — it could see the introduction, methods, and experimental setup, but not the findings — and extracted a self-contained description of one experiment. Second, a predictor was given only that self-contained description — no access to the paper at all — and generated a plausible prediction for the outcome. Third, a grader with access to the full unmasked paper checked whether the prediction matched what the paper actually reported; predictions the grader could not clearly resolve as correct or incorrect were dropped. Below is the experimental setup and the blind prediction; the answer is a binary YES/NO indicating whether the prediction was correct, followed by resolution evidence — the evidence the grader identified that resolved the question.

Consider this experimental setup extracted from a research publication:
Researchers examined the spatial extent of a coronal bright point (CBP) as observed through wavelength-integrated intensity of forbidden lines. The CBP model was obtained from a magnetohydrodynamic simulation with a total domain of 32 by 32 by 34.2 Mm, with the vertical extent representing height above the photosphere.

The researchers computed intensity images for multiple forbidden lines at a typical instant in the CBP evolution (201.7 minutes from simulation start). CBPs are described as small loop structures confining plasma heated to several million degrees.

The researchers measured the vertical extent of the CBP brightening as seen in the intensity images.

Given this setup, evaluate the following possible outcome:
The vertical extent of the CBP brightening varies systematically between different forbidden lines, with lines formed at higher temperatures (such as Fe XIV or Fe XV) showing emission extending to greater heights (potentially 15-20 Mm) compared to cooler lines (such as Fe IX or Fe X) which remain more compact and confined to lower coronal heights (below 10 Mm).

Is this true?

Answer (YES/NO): NO